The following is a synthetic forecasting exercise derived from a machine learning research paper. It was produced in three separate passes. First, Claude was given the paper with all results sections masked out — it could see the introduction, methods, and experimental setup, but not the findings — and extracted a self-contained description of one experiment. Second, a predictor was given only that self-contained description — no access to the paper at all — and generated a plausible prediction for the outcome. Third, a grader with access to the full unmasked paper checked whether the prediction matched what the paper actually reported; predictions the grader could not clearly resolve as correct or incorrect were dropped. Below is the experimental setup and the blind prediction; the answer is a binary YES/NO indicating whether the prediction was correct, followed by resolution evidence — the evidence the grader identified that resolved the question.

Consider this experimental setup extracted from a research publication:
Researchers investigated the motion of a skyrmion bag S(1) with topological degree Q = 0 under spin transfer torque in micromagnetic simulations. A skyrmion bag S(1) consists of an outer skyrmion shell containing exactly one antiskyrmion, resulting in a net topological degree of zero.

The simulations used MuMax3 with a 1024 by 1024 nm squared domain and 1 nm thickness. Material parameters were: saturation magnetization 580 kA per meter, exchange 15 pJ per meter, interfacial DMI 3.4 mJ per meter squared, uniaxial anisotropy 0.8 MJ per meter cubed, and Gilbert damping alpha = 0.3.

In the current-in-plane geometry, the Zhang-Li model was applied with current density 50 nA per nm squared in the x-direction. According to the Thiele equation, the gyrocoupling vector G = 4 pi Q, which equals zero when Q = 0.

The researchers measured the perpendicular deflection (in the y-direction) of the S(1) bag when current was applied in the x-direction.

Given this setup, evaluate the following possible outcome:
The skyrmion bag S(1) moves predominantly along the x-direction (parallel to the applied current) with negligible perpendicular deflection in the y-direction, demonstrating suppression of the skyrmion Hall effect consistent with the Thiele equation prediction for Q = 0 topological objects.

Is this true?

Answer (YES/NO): NO